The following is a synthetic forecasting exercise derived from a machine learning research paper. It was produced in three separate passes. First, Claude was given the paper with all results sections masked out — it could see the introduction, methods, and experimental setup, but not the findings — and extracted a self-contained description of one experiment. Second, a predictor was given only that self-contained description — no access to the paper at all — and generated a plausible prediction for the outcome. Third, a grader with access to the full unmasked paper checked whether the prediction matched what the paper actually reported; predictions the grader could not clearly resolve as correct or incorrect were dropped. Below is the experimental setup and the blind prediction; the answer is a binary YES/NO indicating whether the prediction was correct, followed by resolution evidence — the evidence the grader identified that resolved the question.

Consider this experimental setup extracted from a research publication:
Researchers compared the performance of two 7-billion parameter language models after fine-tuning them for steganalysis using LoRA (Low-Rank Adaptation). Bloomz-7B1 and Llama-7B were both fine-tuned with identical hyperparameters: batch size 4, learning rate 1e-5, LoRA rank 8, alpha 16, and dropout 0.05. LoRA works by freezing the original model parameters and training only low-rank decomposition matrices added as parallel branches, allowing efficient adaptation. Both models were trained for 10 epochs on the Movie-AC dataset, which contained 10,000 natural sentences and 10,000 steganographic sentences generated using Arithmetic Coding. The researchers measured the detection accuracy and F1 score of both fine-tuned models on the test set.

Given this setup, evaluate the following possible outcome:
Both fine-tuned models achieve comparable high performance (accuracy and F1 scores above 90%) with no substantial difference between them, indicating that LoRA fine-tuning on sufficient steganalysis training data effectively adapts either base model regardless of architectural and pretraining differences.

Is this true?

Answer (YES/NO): NO